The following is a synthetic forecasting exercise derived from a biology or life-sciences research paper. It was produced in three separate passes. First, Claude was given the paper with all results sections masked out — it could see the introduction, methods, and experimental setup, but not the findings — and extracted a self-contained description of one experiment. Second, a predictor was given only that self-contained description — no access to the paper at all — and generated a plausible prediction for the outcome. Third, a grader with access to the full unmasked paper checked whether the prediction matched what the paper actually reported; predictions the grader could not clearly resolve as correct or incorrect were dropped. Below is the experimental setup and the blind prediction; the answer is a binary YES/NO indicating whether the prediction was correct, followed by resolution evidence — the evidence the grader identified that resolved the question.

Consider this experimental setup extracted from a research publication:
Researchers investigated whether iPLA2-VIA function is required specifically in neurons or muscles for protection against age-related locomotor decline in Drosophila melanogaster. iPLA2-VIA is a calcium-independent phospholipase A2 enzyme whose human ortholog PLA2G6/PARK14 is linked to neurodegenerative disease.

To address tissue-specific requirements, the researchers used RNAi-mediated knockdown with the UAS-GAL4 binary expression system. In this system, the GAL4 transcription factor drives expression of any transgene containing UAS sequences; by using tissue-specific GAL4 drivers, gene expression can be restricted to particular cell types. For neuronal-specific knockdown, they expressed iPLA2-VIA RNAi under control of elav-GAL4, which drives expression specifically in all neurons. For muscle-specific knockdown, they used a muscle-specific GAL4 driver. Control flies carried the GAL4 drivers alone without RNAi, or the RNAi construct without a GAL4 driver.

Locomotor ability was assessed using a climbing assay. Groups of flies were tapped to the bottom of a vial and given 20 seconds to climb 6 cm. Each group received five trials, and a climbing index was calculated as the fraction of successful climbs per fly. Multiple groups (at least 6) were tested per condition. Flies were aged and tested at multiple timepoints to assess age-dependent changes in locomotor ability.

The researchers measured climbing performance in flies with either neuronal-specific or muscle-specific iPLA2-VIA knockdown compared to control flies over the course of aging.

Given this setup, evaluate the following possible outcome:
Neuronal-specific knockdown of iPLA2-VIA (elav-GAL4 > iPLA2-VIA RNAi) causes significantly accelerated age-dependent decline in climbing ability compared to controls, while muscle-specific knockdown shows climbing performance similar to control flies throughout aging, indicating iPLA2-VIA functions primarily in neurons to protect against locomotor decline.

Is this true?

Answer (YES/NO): NO